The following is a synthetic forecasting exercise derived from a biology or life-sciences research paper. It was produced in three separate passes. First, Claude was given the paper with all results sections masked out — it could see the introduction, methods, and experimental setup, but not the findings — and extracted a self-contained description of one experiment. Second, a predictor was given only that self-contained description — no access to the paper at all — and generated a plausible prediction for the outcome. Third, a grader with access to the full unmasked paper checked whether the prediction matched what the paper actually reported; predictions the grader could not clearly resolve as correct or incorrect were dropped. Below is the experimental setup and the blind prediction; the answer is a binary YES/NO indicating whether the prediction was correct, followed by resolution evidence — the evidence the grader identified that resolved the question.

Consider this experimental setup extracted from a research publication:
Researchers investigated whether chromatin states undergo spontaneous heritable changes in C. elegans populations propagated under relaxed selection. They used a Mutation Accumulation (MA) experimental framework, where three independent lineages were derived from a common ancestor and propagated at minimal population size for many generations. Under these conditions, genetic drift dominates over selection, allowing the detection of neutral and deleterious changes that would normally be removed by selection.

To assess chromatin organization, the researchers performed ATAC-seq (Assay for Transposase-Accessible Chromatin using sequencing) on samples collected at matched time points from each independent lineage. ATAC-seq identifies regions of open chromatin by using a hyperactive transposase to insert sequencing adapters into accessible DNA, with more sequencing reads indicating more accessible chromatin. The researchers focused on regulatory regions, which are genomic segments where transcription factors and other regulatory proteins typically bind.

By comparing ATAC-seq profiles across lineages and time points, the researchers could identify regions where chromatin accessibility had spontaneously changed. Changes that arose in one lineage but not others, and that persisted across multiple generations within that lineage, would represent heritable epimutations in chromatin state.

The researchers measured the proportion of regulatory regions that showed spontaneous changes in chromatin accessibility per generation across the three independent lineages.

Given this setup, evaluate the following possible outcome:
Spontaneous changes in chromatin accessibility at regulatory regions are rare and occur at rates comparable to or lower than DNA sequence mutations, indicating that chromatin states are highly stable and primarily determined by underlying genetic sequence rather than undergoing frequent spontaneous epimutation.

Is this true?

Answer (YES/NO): NO